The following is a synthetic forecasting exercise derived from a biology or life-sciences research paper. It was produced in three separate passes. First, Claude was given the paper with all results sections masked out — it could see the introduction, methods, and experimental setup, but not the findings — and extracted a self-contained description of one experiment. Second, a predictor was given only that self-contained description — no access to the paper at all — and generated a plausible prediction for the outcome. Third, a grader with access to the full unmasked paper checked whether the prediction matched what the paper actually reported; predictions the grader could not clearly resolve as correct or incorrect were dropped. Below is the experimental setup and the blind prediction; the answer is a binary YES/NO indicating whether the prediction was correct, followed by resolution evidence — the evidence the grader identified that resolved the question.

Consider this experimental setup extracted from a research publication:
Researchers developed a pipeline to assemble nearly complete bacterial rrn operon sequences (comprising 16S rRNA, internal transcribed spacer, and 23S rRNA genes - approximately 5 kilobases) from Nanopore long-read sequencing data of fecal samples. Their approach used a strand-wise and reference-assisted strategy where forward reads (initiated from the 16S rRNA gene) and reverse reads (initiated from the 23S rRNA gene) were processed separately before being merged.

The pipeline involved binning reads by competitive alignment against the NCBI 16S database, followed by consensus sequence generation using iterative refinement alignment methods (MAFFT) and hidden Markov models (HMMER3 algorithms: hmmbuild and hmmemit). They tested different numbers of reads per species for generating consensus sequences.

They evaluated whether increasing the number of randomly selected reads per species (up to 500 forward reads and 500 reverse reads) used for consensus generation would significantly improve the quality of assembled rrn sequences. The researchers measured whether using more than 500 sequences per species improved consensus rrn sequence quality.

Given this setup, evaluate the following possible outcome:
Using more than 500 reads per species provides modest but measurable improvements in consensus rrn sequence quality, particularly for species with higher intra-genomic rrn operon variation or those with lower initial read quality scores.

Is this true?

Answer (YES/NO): NO